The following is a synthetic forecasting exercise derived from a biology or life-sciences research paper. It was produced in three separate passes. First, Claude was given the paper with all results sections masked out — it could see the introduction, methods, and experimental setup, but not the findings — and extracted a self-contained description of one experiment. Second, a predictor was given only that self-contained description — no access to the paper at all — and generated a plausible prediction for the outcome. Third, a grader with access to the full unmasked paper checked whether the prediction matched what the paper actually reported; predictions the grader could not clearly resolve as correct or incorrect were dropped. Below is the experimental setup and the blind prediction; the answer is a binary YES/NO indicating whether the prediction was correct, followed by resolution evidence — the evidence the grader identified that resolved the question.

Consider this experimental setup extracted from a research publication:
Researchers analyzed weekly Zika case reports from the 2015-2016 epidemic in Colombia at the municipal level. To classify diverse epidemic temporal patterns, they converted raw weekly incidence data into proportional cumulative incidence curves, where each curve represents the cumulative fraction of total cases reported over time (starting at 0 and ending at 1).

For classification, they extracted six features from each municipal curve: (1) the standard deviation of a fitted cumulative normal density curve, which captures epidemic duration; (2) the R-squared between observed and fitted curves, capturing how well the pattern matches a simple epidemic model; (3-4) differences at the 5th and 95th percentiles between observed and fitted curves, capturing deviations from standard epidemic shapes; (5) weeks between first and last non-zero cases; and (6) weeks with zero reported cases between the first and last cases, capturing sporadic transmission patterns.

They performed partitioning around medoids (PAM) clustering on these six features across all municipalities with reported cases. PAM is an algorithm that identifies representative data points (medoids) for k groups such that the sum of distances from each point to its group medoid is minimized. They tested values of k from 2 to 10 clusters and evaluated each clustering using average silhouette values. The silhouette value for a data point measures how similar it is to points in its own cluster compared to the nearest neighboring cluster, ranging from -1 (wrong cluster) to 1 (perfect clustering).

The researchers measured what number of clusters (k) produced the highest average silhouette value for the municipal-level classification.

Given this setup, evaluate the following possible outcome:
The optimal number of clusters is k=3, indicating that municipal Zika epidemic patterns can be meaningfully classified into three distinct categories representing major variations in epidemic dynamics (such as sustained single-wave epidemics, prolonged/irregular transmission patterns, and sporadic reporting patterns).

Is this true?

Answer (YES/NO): YES